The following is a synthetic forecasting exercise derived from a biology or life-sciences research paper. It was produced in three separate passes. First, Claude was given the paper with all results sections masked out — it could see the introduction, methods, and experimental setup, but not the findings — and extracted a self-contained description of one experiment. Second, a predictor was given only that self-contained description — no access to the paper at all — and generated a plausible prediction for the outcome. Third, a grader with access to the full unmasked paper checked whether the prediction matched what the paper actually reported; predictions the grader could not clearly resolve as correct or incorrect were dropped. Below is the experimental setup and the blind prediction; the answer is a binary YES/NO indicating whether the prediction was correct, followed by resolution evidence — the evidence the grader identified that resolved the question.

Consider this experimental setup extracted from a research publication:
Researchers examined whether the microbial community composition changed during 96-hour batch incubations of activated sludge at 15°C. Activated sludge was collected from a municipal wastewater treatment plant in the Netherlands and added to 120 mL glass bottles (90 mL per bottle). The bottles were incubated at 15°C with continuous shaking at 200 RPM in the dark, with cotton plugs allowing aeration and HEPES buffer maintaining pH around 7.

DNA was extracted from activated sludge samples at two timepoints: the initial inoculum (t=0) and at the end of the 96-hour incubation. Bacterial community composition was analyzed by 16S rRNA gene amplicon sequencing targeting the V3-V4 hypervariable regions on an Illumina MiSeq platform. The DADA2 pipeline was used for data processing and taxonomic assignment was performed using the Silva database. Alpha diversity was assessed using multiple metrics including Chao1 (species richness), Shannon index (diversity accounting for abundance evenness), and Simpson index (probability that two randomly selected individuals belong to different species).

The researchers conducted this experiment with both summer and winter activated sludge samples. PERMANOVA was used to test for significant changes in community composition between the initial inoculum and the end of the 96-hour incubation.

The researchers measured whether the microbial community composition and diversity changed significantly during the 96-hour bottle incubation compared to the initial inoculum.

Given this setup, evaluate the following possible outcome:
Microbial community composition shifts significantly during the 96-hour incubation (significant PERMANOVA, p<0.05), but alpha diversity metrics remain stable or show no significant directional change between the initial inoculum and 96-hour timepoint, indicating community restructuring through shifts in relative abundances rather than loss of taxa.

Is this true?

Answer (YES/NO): NO